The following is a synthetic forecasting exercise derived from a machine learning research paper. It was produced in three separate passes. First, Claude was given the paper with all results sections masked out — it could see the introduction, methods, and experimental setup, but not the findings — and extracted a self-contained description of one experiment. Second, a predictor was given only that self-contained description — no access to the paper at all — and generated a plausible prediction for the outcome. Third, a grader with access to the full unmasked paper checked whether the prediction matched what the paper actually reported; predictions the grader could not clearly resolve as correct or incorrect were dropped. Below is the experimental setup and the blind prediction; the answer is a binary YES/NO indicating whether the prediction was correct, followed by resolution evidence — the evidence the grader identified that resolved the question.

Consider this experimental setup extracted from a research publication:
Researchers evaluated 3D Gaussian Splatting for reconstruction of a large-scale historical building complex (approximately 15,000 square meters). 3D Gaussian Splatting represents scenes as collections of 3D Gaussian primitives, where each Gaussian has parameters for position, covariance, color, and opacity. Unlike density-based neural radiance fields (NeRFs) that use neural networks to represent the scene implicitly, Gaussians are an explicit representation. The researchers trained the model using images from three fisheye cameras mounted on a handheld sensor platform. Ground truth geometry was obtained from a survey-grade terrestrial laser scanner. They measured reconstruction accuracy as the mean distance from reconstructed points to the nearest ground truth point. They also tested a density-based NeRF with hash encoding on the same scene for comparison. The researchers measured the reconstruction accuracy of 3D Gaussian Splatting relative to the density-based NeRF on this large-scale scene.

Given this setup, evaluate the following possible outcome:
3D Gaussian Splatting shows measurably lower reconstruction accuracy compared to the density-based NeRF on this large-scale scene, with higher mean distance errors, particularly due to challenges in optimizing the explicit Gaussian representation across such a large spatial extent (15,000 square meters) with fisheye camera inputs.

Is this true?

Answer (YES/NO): YES